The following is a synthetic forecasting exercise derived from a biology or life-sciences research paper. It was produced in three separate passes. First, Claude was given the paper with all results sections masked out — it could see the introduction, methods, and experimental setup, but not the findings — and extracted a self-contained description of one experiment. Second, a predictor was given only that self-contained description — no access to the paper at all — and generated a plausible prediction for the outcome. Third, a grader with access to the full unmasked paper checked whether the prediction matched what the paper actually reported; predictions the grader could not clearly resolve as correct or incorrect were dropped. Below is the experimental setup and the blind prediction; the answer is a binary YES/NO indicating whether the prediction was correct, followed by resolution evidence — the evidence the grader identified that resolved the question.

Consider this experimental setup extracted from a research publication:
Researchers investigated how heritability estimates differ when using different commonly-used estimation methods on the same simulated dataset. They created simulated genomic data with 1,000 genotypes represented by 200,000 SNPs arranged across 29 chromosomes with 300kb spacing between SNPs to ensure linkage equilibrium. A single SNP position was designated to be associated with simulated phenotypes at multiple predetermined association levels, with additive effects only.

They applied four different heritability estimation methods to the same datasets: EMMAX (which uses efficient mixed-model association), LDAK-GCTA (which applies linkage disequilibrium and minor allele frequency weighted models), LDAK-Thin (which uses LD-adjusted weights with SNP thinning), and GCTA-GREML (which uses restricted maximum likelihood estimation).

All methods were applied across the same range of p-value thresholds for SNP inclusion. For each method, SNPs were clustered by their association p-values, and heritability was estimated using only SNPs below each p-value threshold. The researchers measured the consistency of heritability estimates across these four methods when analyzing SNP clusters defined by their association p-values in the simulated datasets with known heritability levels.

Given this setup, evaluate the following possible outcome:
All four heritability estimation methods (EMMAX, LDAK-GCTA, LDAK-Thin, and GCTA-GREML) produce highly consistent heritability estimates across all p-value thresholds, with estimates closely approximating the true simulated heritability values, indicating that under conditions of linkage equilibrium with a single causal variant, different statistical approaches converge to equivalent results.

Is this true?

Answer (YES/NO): NO